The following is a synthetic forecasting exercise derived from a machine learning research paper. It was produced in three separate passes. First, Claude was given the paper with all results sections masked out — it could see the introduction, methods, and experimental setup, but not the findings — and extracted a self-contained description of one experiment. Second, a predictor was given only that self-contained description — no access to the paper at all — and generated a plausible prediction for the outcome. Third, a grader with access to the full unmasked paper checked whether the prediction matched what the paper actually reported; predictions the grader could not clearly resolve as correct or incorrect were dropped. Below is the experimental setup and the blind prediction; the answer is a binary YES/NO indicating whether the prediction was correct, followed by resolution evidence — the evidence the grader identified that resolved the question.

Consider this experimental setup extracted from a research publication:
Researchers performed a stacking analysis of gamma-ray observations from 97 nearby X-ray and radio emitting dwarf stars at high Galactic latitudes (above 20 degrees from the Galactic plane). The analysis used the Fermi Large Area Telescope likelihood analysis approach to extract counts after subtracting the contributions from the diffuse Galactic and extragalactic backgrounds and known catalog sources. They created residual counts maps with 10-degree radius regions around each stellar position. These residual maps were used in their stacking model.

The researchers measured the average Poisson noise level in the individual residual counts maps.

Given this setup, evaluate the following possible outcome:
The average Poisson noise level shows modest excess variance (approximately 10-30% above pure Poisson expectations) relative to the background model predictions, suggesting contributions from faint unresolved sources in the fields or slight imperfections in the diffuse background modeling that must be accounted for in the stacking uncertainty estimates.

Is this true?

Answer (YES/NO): NO